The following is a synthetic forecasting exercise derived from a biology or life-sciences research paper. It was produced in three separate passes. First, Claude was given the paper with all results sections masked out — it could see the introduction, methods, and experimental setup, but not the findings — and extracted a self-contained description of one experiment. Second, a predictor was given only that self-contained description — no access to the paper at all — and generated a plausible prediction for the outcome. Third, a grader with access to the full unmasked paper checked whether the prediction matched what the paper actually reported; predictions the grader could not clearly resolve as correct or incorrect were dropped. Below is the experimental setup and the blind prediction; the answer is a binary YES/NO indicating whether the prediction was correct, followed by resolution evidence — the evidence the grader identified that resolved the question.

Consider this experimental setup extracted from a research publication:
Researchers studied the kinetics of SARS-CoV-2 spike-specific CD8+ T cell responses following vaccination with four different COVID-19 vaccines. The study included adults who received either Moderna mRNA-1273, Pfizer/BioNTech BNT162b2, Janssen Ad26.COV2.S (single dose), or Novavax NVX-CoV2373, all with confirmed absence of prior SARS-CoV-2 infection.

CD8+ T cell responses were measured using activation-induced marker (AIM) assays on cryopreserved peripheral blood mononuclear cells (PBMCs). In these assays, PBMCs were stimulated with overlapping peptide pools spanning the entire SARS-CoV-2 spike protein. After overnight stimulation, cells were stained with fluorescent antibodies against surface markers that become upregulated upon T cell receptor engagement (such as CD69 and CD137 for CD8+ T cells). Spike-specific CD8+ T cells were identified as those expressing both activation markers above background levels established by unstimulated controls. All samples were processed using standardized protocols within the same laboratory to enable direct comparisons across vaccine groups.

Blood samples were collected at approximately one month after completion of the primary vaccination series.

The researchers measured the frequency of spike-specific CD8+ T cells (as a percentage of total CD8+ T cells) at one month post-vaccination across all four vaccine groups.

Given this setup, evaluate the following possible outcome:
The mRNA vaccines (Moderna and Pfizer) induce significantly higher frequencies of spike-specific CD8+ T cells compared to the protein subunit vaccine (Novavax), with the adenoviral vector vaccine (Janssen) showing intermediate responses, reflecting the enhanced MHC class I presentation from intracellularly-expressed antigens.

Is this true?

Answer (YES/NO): NO